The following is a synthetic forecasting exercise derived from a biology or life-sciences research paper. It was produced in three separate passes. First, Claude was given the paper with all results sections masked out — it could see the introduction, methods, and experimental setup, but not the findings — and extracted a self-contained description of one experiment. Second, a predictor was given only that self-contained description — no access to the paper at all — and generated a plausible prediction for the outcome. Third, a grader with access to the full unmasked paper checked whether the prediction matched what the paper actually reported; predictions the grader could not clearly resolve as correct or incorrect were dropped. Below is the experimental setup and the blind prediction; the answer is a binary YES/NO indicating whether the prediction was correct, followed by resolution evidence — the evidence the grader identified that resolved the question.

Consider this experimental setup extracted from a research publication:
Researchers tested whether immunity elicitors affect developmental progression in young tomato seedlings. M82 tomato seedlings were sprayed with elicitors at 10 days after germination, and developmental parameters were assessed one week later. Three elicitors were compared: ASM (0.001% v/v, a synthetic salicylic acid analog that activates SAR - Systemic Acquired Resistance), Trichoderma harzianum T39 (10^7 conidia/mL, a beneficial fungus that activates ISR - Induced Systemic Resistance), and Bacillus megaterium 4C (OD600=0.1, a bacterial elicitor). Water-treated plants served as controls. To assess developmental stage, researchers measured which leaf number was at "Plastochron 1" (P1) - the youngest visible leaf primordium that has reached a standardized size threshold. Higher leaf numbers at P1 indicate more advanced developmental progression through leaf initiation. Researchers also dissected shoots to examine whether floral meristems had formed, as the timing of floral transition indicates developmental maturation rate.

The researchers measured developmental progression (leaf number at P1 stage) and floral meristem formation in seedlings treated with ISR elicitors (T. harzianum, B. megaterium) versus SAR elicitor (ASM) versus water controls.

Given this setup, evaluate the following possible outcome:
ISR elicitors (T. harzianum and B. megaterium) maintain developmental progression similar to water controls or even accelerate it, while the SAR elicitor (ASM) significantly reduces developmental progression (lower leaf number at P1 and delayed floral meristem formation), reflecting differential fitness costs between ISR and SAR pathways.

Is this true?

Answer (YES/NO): NO